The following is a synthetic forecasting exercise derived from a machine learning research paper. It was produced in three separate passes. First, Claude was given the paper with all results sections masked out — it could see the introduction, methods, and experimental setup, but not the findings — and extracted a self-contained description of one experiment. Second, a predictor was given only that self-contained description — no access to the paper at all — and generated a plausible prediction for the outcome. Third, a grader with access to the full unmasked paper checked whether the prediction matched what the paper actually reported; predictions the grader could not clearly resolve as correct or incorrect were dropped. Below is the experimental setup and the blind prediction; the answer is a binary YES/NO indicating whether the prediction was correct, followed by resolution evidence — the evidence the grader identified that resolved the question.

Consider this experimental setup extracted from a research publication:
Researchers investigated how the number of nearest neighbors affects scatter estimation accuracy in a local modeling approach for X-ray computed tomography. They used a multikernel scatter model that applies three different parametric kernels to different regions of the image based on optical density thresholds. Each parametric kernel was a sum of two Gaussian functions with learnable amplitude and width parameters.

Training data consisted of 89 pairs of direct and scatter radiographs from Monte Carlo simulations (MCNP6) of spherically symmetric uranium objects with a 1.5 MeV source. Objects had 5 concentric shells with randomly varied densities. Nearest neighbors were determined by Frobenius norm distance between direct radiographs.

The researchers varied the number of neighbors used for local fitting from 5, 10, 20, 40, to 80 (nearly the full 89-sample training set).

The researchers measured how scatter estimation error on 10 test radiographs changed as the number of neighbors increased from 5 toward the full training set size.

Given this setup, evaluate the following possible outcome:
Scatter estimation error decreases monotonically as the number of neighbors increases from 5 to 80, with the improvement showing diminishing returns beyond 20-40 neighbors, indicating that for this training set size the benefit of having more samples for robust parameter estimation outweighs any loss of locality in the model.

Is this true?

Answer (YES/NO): NO